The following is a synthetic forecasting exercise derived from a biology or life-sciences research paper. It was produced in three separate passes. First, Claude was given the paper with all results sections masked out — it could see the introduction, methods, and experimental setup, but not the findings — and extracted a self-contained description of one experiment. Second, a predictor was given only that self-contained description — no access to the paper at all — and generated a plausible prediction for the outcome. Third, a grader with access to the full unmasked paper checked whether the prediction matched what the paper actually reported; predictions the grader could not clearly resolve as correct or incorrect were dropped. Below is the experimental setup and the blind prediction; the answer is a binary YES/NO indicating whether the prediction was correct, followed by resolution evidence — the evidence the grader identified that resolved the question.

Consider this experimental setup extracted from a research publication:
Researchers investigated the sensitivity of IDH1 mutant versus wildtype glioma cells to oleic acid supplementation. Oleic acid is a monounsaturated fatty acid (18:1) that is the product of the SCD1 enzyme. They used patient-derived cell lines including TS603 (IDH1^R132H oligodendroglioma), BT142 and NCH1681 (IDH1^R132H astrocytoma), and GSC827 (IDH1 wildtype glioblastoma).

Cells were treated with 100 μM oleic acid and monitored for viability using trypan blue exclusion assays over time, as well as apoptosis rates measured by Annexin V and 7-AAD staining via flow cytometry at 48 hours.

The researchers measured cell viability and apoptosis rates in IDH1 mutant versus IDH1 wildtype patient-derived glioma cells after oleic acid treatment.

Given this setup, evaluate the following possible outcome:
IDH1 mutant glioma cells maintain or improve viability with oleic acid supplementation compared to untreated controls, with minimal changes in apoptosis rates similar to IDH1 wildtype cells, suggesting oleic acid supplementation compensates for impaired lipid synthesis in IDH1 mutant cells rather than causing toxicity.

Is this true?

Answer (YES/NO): NO